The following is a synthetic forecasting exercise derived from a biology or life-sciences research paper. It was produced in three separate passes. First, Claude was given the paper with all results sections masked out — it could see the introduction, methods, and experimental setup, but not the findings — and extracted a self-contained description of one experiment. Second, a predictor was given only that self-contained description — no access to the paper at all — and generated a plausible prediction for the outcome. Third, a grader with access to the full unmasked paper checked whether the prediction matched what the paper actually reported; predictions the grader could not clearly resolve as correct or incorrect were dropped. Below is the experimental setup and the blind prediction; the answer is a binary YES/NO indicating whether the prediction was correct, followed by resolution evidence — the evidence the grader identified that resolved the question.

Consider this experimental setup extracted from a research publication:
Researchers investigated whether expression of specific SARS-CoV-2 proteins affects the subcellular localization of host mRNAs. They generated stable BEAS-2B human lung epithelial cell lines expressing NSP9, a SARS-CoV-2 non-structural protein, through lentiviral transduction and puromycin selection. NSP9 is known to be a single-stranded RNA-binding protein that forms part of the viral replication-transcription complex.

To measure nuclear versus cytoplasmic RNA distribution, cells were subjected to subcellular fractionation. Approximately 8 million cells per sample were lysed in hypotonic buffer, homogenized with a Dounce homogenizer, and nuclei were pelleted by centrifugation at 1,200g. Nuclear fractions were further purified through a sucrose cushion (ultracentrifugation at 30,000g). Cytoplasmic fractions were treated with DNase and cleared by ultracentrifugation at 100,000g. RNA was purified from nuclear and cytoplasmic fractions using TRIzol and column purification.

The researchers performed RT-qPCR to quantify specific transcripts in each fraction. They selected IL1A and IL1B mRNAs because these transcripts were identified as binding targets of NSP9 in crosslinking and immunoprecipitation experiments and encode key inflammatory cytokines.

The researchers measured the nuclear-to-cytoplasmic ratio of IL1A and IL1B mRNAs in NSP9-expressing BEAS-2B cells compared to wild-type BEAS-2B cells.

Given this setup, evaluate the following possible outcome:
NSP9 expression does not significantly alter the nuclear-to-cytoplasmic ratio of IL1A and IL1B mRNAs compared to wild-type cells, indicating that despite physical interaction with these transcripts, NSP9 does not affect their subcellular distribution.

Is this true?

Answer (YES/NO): NO